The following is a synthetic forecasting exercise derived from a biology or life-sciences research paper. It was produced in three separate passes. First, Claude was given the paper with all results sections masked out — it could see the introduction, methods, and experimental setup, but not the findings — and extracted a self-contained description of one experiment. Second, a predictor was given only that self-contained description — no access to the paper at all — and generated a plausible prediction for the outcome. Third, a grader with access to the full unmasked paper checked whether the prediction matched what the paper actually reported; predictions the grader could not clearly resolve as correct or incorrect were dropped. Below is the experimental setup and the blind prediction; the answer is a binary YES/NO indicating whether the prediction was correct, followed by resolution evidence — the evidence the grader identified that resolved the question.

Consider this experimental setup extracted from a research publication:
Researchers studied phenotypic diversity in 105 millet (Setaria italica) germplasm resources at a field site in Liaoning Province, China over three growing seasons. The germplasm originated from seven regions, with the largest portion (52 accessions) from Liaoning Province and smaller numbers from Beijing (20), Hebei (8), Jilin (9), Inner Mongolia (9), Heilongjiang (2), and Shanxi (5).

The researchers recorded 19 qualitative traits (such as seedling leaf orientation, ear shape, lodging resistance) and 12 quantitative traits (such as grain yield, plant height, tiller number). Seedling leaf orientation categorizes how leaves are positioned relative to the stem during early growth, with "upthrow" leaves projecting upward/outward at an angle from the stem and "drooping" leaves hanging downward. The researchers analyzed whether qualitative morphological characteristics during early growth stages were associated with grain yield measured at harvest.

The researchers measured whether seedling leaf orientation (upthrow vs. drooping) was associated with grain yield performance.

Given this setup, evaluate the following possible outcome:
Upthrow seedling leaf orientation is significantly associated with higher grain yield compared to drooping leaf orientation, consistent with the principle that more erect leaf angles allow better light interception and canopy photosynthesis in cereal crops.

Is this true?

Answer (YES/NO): YES